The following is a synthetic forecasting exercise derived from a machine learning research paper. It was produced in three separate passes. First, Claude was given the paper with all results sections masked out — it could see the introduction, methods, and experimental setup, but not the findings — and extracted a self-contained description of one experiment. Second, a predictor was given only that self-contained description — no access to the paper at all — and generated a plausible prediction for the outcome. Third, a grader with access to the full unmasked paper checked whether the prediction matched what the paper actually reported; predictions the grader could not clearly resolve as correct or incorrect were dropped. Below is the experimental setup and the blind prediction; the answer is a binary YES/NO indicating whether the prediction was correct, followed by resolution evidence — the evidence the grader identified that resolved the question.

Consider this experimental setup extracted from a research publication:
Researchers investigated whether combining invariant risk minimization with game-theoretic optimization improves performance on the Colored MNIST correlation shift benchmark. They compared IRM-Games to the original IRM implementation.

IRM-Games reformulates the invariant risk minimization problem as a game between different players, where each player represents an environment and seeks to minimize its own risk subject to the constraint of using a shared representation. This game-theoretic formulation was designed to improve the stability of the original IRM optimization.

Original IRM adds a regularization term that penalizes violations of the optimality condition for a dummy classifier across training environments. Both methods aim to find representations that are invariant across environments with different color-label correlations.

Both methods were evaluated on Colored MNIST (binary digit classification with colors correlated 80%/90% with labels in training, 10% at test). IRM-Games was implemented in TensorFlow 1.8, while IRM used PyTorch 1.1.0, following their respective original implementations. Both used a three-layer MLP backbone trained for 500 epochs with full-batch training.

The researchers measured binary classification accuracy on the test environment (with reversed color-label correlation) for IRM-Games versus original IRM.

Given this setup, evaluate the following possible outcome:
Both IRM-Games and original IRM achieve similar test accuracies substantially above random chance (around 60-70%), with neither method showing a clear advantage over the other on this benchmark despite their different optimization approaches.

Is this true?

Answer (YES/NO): NO